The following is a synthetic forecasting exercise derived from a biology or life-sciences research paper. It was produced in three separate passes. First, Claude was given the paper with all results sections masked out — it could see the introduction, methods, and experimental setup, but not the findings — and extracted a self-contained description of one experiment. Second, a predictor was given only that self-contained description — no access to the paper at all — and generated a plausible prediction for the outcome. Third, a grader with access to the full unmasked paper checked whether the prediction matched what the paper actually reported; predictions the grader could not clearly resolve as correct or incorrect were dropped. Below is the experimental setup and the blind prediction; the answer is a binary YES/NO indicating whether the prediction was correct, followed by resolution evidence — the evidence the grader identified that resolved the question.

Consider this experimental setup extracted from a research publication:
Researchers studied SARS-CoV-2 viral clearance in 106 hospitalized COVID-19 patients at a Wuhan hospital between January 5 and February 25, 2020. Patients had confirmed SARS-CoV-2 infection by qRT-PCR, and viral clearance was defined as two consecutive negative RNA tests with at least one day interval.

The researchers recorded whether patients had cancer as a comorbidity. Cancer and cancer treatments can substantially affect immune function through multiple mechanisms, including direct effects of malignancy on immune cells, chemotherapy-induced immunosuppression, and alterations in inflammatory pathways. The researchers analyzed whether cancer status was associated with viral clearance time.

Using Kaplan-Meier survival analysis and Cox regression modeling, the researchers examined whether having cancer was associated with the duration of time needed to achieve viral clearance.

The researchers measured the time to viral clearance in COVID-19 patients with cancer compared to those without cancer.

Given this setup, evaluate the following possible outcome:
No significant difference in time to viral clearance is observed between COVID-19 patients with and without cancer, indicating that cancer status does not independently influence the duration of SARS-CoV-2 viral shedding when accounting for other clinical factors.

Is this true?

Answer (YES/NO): YES